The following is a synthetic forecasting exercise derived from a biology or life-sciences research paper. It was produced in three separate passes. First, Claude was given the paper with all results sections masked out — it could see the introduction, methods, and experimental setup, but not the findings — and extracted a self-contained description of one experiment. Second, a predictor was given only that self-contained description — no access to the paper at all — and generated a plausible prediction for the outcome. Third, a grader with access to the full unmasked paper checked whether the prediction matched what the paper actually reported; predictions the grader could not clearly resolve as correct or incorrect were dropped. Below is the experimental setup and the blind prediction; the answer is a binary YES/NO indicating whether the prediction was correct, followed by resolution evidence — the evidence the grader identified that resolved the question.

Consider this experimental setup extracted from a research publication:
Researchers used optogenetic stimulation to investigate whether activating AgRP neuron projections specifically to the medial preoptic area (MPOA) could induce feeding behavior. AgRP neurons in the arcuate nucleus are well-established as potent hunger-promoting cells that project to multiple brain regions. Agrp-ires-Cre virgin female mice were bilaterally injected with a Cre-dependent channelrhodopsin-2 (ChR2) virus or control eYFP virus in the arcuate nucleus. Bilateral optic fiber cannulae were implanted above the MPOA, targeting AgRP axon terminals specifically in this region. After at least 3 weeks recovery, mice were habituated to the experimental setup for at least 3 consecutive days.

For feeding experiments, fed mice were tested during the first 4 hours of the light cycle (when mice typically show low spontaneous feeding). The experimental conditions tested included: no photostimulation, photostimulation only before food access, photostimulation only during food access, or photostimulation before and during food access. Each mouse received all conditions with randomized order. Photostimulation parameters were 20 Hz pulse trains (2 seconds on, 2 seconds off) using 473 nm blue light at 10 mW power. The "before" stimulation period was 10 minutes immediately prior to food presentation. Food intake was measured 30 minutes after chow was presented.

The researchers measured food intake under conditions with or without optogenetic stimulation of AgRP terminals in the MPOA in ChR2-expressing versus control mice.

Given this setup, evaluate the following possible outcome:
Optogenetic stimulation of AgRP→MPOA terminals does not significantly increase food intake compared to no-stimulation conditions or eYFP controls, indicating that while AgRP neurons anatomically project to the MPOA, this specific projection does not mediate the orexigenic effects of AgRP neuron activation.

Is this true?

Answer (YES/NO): NO